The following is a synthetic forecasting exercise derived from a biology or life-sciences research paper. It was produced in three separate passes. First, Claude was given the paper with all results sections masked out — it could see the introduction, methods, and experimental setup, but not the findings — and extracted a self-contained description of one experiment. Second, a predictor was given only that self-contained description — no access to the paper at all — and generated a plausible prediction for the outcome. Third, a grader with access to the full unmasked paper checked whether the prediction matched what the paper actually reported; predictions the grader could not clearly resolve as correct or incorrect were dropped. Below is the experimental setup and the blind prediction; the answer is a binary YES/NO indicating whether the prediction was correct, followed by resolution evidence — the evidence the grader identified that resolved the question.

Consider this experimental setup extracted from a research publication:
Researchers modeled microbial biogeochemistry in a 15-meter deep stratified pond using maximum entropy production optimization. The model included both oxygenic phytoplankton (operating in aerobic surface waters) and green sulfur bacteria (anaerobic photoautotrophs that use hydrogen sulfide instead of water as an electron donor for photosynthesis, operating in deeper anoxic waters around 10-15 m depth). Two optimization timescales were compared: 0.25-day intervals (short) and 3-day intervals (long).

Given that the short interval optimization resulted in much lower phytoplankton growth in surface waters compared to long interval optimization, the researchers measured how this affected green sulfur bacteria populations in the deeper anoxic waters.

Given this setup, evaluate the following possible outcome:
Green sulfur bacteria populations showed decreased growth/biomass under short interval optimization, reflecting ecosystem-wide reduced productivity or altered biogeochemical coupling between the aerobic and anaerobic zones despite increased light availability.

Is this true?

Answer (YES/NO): NO